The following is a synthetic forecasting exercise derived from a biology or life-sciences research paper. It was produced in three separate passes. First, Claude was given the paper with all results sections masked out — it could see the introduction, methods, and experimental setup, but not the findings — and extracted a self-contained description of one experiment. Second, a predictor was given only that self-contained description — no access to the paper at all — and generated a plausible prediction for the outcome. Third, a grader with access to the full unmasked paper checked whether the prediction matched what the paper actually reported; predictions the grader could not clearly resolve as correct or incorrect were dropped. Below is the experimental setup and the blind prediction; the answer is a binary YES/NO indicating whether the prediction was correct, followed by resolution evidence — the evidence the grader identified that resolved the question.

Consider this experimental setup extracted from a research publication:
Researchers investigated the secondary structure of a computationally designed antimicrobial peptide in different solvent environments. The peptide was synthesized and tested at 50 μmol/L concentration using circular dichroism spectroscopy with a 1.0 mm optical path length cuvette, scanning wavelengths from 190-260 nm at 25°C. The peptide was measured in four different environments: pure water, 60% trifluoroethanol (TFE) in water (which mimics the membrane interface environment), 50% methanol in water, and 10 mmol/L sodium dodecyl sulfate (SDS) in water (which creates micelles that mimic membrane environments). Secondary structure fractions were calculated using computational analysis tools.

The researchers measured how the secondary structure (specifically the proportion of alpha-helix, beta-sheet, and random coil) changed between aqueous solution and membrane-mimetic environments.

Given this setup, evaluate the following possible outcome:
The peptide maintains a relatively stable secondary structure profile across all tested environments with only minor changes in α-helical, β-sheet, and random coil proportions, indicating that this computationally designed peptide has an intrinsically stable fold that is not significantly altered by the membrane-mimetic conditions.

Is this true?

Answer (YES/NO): NO